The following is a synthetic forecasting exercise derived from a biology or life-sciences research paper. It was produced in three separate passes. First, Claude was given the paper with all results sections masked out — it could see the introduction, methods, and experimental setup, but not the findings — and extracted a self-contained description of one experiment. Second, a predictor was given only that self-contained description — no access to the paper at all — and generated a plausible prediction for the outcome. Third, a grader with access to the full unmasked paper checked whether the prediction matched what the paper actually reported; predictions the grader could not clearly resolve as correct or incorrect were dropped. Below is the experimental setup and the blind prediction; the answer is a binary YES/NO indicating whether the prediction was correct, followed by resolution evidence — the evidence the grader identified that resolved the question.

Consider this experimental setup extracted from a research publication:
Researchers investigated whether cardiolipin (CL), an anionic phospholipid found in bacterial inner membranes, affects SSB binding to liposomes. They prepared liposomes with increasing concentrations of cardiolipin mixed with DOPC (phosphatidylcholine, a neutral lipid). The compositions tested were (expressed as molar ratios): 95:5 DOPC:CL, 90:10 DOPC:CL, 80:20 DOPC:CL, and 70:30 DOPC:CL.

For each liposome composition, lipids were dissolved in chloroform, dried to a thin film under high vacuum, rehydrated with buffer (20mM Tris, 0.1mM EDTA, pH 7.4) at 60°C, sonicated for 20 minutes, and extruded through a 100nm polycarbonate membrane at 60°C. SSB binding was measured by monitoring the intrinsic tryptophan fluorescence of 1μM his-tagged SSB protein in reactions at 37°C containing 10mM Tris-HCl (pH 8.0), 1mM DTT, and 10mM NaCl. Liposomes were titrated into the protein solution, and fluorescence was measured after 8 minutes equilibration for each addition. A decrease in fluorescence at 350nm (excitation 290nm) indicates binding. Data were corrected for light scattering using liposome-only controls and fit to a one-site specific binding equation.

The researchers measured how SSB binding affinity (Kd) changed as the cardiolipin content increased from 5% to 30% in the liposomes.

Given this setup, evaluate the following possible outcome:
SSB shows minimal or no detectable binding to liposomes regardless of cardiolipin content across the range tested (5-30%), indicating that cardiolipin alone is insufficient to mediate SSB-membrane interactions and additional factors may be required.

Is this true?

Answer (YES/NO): NO